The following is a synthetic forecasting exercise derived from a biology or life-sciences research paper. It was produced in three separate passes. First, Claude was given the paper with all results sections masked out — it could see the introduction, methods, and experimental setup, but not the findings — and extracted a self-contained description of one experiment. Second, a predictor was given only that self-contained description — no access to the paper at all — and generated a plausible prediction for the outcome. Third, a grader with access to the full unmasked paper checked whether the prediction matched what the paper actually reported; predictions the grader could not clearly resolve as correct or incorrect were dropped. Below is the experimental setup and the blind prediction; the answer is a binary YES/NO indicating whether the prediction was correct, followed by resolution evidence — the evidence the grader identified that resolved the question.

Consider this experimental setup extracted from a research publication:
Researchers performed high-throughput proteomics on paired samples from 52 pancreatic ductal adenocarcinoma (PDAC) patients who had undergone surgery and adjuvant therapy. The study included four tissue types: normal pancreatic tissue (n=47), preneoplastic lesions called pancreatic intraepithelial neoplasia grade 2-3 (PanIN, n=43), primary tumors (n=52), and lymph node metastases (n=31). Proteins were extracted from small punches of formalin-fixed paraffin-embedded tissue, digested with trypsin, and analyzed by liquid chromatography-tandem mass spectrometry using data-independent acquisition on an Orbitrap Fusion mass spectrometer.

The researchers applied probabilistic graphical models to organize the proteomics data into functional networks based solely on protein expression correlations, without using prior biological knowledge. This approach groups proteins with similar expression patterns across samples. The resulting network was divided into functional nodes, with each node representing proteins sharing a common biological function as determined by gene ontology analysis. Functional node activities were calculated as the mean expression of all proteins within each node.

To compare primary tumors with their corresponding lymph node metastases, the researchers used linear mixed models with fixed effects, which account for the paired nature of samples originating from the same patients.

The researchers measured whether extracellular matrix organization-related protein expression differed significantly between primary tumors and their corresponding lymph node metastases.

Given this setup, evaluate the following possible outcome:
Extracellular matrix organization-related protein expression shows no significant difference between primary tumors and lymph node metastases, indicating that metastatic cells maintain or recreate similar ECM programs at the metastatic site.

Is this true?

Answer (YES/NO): NO